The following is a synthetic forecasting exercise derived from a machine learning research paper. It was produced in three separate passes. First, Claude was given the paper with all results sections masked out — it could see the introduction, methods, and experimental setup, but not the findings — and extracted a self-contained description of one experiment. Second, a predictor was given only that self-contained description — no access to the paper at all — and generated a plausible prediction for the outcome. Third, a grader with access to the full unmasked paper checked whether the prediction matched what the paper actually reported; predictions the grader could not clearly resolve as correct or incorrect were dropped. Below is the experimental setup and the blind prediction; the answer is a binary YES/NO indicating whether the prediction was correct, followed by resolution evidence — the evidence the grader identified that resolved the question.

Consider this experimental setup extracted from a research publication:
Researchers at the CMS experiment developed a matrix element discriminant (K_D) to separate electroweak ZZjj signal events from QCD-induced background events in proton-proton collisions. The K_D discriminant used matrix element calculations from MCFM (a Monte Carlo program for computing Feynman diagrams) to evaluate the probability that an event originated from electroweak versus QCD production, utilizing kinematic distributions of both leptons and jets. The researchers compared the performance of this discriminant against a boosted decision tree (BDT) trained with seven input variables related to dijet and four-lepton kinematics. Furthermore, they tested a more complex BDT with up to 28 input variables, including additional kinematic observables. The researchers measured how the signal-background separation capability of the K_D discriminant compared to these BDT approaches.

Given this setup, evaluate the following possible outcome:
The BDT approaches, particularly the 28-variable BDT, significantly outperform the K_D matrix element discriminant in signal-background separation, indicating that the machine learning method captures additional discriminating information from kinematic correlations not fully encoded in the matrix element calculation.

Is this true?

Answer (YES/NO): NO